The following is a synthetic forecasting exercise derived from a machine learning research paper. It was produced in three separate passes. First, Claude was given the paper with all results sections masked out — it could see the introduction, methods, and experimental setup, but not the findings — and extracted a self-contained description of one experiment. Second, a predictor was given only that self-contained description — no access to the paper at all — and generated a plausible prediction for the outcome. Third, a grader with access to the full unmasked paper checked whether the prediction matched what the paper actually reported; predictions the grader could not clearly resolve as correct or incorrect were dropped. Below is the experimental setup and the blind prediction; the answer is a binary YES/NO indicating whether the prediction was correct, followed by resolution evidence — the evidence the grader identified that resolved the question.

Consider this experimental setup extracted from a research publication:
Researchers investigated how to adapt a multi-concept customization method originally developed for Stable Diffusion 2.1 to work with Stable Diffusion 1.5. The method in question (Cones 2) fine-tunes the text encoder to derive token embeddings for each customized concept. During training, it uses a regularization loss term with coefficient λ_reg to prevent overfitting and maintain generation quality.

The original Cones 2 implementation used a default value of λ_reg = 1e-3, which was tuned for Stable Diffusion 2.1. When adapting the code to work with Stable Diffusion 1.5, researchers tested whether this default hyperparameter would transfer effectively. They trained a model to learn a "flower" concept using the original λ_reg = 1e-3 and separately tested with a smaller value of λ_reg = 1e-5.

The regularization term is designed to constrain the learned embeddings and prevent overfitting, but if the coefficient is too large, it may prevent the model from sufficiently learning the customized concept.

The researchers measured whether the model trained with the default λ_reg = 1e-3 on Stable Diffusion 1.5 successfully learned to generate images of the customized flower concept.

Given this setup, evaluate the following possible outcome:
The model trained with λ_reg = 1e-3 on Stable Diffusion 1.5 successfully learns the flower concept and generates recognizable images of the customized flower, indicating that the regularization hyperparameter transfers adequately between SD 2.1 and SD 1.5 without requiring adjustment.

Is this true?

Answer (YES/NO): NO